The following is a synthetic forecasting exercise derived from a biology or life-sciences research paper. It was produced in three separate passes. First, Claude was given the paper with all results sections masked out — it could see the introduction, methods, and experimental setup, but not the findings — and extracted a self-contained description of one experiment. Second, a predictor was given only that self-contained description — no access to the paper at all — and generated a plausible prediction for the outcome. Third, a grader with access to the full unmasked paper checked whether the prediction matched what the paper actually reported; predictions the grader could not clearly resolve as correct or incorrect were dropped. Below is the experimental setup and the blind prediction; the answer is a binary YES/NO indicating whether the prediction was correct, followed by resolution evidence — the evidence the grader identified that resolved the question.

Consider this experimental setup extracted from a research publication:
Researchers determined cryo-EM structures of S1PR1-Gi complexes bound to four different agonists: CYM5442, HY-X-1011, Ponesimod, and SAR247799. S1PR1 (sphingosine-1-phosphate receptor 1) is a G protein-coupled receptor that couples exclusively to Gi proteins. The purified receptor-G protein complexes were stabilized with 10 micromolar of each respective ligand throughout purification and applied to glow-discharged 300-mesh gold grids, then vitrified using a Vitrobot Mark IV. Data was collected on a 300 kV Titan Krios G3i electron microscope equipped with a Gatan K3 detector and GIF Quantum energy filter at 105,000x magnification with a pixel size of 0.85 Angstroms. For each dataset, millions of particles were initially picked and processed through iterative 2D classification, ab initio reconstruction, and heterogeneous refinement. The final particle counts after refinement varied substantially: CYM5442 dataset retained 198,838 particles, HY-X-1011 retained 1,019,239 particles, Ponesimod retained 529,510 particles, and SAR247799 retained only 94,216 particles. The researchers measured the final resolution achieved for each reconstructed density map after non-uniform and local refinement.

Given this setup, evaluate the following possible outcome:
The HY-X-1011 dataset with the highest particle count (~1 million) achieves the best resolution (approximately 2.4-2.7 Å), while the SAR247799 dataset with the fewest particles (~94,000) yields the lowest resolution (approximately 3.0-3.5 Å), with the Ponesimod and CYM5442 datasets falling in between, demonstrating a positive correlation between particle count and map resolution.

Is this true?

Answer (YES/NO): NO